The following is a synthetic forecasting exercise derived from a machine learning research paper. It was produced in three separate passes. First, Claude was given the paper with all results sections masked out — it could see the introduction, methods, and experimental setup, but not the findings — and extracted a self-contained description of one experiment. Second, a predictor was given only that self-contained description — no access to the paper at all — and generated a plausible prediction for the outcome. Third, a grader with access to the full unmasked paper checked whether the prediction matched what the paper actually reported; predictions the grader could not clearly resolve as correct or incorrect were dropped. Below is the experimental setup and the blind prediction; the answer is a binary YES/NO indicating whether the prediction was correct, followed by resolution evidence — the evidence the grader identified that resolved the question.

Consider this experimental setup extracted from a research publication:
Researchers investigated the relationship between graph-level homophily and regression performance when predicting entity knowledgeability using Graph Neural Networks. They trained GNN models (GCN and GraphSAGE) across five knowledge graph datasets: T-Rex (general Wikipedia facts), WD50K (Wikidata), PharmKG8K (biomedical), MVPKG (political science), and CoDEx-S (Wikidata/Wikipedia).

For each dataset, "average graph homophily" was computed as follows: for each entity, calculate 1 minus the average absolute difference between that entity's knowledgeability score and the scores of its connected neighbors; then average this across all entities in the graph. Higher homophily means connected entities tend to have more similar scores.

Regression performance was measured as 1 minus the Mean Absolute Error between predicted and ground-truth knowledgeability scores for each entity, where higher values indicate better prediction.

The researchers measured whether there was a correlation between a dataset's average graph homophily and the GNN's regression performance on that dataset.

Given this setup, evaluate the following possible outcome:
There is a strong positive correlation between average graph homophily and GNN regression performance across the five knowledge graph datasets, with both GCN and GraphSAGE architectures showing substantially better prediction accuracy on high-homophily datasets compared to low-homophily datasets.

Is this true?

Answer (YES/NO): NO